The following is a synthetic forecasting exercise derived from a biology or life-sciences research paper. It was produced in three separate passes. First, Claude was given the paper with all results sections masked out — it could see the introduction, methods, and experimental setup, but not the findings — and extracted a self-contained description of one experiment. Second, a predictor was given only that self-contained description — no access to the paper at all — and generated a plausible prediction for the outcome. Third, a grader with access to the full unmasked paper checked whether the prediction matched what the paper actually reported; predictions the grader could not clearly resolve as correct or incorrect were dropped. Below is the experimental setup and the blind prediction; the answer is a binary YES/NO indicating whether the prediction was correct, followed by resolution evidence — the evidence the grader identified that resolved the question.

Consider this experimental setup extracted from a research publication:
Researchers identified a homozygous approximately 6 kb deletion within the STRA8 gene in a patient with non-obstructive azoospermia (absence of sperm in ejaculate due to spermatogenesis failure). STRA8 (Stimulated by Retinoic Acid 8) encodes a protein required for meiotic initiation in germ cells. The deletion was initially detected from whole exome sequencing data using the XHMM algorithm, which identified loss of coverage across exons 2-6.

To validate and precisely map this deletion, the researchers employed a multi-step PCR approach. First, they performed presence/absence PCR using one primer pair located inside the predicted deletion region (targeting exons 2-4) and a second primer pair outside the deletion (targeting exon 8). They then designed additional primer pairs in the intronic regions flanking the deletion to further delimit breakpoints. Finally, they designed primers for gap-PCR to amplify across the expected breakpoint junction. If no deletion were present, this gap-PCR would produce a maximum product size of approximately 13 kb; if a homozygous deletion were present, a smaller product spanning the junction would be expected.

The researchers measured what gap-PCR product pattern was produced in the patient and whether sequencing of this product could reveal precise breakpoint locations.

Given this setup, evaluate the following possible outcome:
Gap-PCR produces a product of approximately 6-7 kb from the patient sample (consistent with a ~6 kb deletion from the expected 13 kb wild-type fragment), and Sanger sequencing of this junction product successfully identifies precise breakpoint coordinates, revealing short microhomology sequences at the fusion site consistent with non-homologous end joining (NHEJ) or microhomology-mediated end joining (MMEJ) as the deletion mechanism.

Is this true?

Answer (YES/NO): NO